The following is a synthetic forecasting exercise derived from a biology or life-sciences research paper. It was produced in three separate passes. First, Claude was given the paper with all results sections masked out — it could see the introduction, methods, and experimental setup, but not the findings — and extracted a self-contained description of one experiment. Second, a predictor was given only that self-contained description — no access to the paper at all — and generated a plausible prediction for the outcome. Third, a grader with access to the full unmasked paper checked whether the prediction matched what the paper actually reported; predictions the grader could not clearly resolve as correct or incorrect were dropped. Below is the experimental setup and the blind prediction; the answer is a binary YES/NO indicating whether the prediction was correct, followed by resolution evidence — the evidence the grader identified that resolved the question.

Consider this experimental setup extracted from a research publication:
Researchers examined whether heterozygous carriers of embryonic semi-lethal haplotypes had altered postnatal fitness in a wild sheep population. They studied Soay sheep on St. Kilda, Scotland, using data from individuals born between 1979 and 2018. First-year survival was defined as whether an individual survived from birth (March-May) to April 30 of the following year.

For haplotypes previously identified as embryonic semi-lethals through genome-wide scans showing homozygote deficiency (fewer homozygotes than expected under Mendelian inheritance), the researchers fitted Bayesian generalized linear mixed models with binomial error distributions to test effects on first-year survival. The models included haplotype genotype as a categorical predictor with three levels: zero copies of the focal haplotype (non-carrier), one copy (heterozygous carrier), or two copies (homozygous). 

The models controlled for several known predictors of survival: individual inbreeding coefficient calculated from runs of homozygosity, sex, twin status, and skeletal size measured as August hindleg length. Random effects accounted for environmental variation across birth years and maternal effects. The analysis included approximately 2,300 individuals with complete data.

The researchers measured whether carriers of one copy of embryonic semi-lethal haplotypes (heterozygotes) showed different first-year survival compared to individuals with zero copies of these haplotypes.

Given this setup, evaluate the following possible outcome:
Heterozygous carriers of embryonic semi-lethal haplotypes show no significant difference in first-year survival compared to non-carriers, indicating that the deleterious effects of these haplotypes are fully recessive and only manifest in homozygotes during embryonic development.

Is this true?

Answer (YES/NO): NO